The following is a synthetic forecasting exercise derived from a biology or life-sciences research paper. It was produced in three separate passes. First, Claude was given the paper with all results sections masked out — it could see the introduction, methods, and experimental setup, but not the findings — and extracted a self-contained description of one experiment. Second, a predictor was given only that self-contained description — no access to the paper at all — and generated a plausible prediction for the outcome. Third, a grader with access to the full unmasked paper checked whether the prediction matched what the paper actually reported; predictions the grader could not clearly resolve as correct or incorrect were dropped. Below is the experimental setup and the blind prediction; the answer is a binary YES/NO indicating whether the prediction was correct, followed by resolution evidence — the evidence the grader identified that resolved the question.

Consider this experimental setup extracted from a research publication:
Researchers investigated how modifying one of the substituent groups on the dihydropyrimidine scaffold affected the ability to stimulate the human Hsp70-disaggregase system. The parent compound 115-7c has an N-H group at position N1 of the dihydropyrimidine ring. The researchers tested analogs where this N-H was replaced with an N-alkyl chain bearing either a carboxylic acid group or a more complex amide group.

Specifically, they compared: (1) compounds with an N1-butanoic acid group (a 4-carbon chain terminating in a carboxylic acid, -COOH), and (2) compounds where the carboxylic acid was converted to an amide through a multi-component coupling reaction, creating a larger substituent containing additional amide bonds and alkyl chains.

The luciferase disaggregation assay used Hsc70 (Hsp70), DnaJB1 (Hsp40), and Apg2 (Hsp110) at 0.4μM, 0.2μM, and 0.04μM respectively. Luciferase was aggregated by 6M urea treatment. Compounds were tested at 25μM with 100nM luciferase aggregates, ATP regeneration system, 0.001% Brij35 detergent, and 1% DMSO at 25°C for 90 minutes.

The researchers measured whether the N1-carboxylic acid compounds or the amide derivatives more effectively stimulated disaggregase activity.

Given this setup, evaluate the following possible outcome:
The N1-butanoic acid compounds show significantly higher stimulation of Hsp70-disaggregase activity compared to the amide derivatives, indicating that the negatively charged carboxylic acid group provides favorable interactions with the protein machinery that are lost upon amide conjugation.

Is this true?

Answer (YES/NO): YES